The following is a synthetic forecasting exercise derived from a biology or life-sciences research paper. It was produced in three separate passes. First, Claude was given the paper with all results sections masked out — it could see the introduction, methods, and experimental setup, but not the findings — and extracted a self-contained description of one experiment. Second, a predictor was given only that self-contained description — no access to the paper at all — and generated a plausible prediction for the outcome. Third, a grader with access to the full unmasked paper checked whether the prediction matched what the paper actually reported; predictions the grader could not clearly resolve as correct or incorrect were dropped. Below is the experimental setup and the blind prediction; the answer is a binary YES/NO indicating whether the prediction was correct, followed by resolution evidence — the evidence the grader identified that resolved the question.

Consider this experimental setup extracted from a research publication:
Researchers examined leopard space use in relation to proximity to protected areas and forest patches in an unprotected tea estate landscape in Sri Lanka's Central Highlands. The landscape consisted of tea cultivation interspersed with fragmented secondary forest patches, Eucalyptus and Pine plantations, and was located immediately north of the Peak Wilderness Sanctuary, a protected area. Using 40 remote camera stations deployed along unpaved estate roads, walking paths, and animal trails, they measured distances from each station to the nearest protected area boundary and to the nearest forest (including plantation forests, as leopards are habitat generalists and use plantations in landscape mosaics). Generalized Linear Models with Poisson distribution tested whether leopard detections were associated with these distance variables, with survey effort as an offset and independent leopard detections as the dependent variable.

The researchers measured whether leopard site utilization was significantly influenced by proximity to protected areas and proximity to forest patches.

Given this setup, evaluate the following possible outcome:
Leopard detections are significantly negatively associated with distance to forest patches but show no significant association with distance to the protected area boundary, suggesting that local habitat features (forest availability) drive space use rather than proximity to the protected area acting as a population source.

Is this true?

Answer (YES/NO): NO